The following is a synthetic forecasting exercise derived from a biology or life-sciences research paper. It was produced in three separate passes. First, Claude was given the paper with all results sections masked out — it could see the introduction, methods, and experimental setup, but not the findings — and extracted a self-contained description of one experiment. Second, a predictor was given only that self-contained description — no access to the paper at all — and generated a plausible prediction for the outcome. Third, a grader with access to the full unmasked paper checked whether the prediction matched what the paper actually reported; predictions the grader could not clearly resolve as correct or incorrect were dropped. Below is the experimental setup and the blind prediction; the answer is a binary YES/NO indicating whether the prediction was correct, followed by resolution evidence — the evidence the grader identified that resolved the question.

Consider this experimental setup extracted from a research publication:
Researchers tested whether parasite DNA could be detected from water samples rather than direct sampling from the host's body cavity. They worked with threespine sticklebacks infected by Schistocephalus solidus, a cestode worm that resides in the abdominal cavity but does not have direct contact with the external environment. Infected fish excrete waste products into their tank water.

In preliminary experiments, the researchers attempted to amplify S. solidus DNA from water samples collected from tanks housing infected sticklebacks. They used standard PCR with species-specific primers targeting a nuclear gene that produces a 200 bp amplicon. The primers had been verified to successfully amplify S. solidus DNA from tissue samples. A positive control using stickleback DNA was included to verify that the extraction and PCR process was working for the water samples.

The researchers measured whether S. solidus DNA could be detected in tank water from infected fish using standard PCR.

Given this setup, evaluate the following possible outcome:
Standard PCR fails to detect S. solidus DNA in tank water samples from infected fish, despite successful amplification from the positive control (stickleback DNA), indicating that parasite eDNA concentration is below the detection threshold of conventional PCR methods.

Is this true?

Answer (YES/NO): YES